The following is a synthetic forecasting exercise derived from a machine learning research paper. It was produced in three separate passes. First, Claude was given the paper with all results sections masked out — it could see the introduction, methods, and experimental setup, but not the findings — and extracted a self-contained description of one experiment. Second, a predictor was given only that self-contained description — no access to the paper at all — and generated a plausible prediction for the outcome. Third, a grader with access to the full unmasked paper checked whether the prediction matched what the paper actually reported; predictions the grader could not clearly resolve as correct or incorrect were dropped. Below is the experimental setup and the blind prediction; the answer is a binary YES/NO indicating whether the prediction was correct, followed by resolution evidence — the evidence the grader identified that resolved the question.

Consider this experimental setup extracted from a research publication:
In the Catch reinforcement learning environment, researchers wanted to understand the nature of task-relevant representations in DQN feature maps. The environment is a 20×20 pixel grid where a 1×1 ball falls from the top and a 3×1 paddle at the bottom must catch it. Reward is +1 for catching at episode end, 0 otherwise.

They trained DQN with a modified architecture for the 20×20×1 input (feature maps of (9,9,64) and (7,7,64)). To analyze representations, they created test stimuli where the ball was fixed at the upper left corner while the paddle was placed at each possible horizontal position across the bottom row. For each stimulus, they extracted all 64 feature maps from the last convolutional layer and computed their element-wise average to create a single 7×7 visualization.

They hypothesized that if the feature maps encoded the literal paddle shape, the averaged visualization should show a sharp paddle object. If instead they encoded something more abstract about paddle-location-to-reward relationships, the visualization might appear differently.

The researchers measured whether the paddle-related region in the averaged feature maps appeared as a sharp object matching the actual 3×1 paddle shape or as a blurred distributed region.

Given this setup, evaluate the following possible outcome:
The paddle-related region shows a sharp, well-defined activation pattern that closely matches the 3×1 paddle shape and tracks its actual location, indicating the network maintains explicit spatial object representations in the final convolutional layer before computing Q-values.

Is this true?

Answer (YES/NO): NO